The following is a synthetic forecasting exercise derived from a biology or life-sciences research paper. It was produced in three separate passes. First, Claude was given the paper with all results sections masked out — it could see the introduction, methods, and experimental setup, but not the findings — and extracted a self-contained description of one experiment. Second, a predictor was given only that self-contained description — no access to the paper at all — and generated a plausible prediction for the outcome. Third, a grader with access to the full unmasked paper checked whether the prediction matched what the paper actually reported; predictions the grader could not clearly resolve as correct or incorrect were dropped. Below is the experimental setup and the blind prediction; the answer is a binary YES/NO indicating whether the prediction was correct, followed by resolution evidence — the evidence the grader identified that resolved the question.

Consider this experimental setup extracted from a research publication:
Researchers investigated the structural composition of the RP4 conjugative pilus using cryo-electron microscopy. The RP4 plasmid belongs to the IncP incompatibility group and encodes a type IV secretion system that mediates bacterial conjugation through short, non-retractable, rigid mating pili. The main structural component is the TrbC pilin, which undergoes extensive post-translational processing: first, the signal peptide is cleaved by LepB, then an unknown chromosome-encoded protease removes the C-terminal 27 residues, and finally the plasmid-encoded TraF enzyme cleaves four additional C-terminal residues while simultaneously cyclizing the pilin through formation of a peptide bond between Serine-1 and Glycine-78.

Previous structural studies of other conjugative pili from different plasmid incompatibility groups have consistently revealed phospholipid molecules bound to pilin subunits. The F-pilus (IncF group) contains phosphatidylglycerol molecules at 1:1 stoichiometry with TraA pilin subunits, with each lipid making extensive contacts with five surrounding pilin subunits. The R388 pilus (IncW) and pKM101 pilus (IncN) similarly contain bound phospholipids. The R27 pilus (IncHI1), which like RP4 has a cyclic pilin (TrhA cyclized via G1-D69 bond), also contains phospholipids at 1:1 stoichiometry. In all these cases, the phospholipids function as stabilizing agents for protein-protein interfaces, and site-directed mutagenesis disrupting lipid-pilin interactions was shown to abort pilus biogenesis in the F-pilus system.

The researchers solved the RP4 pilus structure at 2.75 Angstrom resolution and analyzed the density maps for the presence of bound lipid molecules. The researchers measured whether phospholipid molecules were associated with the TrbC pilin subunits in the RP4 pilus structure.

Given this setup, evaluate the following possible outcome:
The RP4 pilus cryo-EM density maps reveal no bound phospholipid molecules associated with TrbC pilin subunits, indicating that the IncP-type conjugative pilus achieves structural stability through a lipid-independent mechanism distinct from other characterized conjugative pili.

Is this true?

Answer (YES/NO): YES